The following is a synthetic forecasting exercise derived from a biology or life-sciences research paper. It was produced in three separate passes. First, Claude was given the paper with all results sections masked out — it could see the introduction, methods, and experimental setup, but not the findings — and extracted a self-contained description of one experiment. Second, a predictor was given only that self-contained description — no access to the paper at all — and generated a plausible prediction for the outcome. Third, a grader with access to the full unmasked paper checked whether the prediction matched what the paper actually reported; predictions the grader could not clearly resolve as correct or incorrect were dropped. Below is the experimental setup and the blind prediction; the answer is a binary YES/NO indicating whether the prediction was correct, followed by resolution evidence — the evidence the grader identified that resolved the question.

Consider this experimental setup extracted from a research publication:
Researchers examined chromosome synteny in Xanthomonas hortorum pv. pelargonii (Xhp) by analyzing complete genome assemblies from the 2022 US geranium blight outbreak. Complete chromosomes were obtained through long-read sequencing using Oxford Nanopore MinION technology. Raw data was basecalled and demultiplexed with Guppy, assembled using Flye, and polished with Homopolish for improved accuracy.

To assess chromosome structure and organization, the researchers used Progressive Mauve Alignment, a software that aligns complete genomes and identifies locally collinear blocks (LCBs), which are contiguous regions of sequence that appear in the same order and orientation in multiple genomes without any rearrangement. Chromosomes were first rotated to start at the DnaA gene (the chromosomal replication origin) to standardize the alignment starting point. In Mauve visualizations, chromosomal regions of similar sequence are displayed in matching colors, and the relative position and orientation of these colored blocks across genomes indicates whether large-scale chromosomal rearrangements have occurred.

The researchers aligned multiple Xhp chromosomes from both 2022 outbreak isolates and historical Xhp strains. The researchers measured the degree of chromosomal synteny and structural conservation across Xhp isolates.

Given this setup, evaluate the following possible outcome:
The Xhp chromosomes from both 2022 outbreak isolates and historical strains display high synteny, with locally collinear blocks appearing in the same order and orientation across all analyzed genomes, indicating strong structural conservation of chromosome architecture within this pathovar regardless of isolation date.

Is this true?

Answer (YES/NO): YES